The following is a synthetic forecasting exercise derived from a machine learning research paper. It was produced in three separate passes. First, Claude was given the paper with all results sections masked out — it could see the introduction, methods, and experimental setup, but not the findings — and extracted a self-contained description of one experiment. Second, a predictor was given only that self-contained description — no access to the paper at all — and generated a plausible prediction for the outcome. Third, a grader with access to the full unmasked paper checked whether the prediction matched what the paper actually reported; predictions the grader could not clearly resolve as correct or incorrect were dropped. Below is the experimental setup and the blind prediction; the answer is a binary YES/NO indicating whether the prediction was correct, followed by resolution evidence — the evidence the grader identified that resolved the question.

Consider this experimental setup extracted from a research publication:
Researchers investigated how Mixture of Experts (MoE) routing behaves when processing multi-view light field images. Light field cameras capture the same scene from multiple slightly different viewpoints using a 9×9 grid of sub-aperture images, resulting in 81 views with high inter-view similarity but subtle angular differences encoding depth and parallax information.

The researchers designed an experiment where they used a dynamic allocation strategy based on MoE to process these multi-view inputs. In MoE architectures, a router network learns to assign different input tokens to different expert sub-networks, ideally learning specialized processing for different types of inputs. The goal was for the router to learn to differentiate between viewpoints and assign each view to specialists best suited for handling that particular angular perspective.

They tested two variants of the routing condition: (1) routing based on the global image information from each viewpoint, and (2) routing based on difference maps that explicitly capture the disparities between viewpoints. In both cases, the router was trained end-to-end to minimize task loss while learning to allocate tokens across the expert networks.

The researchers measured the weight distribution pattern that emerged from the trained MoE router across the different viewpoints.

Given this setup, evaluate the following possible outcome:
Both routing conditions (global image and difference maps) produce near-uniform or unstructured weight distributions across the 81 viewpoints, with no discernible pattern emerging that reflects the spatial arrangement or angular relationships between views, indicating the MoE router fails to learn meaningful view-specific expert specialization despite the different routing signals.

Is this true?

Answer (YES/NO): YES